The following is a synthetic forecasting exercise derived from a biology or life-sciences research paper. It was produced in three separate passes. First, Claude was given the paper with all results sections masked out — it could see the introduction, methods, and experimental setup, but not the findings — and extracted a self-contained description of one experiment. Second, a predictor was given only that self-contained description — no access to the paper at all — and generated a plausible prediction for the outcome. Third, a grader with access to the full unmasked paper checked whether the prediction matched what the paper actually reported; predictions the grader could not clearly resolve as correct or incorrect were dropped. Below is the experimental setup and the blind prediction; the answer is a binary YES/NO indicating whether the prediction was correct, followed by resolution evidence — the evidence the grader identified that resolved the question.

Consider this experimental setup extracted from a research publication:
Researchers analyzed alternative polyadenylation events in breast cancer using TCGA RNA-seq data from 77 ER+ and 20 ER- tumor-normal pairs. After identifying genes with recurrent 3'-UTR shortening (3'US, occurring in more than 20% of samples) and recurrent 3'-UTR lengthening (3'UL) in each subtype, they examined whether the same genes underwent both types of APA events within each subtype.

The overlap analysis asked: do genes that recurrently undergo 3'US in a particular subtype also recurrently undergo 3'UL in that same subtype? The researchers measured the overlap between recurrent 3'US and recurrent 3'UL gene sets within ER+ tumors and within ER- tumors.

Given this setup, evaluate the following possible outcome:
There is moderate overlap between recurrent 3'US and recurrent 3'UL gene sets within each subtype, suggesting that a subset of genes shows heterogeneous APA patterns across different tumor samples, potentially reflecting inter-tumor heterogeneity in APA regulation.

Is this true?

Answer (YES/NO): NO